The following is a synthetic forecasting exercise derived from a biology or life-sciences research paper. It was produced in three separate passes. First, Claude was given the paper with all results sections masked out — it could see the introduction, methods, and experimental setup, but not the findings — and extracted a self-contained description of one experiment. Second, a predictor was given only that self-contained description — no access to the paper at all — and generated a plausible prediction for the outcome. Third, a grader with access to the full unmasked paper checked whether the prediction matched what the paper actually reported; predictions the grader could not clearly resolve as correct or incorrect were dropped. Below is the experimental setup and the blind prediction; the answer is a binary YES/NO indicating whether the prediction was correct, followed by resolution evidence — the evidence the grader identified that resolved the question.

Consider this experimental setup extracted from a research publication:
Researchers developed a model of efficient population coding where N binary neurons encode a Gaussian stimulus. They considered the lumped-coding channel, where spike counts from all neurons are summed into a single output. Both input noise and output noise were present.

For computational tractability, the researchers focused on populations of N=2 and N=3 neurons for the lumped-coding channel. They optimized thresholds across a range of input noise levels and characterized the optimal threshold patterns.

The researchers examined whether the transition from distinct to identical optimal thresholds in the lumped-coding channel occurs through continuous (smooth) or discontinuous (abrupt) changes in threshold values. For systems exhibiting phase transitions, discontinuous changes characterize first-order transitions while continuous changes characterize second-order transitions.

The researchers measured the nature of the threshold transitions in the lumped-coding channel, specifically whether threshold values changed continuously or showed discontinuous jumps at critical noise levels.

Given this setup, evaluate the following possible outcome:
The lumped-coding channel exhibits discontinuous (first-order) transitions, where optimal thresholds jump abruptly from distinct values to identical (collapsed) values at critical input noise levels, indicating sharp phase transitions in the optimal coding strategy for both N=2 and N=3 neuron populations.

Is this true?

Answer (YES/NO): YES